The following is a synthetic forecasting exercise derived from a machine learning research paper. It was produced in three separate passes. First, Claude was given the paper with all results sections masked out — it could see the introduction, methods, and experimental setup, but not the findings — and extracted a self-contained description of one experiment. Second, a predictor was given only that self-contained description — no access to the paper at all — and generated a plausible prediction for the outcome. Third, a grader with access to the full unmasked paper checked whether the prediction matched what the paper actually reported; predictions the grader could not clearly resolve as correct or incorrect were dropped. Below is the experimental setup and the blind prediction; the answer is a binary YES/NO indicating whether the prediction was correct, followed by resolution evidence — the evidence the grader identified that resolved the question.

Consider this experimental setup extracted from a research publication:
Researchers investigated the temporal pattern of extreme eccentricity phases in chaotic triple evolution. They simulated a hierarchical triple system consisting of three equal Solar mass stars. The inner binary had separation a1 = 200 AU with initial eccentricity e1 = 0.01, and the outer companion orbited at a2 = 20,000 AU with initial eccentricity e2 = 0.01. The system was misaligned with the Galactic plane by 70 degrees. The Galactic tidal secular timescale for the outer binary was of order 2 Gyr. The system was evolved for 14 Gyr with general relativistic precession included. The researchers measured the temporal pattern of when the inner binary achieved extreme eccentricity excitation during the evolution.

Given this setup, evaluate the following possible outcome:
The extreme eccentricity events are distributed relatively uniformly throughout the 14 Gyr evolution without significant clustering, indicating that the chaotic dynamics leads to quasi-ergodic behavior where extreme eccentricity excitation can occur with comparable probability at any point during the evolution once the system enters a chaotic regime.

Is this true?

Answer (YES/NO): NO